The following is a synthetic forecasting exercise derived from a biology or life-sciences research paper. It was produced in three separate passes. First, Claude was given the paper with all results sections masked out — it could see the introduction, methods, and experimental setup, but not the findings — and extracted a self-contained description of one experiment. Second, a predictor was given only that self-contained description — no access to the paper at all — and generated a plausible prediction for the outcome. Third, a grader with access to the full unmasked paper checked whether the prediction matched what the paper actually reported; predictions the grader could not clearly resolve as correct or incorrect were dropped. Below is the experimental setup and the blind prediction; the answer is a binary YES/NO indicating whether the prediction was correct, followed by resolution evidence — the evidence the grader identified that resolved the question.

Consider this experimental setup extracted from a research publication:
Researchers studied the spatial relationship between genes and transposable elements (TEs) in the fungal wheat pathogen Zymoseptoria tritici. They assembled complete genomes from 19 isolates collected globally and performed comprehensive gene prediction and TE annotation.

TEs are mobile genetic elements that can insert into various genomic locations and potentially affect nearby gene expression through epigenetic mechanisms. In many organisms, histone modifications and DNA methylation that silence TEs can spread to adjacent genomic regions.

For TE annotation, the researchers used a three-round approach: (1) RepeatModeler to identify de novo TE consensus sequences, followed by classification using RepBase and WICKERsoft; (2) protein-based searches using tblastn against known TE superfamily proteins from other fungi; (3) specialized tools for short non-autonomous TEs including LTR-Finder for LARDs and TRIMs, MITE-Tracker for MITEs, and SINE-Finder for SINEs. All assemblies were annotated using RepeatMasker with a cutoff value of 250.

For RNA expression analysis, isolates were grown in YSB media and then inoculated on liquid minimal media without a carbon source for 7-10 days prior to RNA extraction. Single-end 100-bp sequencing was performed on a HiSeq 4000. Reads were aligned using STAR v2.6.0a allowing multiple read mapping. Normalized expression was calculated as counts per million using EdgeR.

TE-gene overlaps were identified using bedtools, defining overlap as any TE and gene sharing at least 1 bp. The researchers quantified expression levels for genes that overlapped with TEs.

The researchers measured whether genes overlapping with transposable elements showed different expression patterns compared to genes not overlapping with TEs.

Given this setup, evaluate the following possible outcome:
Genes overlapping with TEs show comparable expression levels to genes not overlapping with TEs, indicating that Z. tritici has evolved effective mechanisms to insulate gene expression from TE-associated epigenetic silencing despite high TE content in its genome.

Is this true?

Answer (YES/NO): NO